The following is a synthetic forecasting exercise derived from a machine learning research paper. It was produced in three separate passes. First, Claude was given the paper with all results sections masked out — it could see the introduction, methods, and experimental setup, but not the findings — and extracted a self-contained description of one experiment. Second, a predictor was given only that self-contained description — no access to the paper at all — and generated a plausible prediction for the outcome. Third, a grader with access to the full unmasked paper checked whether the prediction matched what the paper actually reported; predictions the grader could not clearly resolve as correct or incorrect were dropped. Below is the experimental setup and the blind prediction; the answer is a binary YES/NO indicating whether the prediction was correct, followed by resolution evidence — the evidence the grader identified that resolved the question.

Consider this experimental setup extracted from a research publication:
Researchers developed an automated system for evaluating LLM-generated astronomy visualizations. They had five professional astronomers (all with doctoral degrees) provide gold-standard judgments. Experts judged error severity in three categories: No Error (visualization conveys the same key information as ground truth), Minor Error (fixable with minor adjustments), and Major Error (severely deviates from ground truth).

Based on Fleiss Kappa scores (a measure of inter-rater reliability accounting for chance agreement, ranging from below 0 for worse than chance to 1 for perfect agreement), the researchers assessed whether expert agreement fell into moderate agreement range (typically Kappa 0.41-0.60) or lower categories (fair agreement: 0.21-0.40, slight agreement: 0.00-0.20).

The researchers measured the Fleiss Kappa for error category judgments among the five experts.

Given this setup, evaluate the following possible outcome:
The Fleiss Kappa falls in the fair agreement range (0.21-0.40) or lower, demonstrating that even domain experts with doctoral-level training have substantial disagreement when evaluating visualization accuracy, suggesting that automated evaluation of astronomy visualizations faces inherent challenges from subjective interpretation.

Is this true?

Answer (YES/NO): NO